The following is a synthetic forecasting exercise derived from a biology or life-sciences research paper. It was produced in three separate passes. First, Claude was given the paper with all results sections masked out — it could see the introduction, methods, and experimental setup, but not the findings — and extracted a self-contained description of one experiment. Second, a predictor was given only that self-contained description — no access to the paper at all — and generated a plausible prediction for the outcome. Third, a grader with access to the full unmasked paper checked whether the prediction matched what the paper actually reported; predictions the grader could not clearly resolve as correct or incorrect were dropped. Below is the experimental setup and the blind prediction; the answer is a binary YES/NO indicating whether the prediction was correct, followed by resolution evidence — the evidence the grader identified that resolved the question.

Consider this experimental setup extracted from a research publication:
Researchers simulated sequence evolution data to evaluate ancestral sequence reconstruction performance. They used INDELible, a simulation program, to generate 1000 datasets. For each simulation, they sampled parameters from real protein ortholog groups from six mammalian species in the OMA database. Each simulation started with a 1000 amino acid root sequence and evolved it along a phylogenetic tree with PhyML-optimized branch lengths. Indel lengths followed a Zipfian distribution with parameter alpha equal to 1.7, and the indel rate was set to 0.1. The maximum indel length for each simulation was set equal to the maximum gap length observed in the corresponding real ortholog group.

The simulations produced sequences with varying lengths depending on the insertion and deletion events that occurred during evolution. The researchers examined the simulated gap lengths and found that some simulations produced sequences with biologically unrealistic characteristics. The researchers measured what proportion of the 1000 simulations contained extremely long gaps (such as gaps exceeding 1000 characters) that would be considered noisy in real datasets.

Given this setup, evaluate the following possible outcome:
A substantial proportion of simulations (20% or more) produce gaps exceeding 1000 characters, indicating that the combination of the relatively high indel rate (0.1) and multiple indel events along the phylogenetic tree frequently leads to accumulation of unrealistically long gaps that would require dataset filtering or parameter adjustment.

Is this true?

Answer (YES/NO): NO